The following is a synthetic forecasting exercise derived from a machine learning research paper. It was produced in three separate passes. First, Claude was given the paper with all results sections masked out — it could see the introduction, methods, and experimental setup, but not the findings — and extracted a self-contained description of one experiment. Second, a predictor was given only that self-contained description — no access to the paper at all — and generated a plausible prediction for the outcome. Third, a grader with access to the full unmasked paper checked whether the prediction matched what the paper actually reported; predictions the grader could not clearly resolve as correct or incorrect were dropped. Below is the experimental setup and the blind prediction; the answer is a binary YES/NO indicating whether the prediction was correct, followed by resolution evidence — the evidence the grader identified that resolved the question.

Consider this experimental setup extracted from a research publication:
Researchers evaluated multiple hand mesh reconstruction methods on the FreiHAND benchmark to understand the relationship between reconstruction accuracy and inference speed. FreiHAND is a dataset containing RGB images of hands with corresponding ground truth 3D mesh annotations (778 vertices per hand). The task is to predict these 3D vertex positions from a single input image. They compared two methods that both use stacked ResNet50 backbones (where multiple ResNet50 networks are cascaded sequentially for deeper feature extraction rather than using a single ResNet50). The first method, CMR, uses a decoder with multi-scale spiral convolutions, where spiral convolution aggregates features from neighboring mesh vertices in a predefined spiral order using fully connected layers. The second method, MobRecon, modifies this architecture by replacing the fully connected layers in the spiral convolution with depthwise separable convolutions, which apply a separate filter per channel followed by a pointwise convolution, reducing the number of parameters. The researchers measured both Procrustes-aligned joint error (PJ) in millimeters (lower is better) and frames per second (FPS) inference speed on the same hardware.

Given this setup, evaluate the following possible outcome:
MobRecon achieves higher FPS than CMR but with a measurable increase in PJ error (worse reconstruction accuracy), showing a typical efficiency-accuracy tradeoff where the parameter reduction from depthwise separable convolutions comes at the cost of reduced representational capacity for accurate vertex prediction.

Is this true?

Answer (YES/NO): NO